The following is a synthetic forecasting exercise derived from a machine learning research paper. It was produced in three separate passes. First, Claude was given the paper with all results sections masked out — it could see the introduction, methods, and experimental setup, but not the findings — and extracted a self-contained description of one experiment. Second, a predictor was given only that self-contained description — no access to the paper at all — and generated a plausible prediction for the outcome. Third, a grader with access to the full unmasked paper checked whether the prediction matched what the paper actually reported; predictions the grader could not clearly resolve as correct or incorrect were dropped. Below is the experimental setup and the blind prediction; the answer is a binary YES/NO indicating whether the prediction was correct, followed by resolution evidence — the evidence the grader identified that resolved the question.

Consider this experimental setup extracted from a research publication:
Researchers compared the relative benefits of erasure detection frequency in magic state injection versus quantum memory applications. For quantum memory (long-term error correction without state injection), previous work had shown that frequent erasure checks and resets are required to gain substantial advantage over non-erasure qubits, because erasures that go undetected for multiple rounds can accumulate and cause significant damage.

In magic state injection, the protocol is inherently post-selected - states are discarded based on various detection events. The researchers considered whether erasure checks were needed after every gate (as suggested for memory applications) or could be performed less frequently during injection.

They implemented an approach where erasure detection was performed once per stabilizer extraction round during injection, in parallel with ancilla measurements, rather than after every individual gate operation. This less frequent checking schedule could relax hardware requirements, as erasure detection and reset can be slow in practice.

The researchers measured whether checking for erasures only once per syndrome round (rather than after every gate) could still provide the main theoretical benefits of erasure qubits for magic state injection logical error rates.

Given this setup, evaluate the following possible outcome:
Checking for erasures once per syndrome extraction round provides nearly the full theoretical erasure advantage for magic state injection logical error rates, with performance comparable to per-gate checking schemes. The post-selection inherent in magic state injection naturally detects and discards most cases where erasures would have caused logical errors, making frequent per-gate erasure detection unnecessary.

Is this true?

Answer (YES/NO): YES